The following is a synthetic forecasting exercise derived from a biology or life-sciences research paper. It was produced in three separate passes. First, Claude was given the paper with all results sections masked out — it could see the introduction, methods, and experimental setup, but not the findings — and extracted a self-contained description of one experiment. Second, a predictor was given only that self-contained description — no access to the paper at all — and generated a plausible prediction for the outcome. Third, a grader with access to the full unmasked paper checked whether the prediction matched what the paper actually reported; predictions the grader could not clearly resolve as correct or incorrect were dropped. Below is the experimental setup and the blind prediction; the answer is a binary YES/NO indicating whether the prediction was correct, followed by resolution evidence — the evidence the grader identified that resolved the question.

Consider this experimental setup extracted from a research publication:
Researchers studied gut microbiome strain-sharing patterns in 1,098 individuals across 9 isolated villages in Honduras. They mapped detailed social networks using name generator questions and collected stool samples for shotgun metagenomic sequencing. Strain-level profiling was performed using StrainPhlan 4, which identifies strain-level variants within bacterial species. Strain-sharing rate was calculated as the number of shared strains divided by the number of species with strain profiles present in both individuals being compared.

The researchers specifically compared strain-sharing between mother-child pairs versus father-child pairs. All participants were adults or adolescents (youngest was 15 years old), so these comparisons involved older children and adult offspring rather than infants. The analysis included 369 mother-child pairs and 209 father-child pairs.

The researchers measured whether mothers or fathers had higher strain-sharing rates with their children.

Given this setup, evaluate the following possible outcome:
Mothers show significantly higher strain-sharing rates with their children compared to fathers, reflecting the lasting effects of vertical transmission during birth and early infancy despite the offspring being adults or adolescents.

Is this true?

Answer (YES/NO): YES